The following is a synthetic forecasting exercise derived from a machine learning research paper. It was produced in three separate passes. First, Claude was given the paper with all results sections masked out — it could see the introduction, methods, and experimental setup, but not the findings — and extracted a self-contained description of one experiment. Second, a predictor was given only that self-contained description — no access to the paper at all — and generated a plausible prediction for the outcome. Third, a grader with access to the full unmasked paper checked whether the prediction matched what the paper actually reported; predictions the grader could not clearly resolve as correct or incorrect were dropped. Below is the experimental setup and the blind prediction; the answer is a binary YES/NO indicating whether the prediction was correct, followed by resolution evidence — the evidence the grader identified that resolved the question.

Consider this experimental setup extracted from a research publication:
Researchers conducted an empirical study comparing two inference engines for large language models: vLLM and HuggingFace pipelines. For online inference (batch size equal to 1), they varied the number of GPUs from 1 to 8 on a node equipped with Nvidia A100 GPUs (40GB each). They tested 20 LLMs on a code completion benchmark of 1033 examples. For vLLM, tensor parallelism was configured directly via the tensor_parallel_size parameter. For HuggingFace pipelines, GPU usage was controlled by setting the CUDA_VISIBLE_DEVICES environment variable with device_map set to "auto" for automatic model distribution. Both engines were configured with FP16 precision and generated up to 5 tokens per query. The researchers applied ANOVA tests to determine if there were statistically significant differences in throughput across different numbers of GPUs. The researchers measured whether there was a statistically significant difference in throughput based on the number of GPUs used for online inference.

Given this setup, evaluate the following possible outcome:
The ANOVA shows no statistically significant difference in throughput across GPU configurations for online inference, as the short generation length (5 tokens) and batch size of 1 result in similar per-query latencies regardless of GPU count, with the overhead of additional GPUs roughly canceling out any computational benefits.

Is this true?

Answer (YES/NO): NO